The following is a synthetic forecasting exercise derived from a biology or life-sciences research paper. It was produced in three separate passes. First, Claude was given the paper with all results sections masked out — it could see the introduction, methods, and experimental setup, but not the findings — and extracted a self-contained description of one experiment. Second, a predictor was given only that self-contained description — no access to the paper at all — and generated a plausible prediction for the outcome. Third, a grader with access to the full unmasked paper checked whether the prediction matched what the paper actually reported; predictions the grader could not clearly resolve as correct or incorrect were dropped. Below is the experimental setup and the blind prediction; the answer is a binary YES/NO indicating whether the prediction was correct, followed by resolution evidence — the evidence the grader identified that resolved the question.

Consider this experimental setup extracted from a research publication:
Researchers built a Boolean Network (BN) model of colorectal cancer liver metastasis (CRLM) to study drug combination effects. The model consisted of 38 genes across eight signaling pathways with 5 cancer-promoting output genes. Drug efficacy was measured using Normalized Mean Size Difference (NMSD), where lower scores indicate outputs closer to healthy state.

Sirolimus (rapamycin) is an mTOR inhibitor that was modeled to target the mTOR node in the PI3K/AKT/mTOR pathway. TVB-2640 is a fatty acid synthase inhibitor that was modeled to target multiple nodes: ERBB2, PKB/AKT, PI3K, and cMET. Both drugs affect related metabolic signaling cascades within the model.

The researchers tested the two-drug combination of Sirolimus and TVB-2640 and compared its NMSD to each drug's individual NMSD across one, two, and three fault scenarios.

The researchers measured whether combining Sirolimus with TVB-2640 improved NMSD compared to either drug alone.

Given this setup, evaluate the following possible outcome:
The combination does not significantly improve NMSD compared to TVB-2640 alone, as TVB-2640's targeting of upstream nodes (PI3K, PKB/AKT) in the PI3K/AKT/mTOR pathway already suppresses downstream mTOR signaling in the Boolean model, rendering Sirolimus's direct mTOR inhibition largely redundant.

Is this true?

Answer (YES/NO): YES